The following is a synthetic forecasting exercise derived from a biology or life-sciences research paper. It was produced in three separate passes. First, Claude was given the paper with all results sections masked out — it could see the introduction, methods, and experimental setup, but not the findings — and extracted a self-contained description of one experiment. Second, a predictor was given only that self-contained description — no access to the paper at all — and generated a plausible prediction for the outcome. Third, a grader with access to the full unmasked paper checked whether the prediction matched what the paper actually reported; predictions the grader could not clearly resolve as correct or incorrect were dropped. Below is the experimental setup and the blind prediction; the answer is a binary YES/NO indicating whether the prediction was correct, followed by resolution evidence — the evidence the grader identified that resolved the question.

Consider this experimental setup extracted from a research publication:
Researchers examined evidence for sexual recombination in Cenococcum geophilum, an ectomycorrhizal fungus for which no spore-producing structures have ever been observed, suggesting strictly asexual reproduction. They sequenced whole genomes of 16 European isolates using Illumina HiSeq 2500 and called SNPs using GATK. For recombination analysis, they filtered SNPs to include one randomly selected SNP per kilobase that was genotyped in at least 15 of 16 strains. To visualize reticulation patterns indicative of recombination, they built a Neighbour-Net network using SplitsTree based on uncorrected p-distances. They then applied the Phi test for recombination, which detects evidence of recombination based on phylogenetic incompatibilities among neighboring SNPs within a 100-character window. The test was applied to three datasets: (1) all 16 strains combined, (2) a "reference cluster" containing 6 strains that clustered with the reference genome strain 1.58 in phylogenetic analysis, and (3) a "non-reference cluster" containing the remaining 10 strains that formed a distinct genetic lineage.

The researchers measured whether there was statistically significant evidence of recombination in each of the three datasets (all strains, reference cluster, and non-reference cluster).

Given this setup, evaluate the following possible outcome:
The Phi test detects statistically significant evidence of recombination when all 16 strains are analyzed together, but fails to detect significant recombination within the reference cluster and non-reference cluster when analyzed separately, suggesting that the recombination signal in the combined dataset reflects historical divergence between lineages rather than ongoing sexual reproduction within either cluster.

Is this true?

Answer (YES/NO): NO